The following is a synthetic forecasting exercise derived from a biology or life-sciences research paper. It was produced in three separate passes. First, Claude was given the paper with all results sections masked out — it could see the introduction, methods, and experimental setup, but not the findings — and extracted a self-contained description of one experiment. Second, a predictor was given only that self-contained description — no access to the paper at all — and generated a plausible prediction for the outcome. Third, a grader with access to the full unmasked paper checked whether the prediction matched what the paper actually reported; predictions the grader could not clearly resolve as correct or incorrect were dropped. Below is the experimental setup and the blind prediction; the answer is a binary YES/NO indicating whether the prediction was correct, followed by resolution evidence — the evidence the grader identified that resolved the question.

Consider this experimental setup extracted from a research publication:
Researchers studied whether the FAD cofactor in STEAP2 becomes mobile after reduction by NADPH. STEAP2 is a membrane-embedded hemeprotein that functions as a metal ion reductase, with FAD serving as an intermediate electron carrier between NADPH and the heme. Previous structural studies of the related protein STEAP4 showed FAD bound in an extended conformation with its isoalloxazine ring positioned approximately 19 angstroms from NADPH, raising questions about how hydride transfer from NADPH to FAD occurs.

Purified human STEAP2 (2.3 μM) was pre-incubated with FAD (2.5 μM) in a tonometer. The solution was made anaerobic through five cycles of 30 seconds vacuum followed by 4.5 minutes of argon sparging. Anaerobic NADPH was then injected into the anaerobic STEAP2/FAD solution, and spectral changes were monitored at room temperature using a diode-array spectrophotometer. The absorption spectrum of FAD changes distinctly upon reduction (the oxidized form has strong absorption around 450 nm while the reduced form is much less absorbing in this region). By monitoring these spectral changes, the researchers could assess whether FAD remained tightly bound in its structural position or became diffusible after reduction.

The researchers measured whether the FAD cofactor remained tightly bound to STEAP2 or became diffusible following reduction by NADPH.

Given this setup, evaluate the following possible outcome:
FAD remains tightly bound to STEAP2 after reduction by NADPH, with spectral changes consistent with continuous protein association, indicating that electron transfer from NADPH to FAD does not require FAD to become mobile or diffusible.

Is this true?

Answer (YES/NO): NO